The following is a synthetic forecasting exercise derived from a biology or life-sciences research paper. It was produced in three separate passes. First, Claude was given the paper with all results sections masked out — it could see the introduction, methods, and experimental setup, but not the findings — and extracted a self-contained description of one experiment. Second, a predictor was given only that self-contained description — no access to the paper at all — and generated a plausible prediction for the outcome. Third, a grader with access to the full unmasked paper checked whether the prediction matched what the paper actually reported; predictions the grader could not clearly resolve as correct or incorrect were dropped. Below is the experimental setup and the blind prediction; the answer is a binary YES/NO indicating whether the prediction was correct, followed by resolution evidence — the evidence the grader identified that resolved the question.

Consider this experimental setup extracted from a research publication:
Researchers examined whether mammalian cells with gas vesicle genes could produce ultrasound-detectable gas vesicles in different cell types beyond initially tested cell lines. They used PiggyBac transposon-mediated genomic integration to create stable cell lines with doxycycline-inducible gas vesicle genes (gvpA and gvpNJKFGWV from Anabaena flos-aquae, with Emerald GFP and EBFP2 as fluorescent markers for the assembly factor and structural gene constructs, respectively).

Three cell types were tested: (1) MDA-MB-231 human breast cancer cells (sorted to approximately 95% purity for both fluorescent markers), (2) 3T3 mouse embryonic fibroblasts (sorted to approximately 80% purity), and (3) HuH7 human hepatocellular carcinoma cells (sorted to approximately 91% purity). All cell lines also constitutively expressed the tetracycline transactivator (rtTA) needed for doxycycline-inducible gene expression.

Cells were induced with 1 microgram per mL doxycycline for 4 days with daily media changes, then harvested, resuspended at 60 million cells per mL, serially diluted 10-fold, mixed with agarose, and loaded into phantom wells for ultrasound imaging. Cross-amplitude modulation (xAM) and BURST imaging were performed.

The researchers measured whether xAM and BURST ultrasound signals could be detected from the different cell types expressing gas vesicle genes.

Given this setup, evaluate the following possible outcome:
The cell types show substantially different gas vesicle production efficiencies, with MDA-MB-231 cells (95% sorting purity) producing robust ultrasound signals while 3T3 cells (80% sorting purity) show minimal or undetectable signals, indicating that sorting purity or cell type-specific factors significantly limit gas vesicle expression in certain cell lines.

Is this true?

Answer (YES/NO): NO